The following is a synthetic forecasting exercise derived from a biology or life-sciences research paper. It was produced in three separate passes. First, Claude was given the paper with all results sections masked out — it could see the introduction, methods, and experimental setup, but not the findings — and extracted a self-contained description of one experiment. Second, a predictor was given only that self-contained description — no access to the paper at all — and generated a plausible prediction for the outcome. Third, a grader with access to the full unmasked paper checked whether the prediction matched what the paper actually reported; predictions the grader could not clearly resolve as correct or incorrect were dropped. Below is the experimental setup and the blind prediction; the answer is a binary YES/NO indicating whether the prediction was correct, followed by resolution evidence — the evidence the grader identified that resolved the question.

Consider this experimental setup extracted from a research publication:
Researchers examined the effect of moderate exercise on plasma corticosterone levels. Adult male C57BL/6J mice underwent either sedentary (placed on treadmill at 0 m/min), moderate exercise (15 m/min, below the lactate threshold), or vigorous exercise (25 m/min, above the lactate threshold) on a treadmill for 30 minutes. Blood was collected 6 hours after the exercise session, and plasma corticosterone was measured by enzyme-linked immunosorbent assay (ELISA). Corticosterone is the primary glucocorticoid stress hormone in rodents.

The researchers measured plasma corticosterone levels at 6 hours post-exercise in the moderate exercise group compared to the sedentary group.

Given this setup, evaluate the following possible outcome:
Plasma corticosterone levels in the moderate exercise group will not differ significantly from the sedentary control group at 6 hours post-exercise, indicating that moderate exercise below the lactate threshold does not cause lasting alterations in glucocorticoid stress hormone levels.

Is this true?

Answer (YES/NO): YES